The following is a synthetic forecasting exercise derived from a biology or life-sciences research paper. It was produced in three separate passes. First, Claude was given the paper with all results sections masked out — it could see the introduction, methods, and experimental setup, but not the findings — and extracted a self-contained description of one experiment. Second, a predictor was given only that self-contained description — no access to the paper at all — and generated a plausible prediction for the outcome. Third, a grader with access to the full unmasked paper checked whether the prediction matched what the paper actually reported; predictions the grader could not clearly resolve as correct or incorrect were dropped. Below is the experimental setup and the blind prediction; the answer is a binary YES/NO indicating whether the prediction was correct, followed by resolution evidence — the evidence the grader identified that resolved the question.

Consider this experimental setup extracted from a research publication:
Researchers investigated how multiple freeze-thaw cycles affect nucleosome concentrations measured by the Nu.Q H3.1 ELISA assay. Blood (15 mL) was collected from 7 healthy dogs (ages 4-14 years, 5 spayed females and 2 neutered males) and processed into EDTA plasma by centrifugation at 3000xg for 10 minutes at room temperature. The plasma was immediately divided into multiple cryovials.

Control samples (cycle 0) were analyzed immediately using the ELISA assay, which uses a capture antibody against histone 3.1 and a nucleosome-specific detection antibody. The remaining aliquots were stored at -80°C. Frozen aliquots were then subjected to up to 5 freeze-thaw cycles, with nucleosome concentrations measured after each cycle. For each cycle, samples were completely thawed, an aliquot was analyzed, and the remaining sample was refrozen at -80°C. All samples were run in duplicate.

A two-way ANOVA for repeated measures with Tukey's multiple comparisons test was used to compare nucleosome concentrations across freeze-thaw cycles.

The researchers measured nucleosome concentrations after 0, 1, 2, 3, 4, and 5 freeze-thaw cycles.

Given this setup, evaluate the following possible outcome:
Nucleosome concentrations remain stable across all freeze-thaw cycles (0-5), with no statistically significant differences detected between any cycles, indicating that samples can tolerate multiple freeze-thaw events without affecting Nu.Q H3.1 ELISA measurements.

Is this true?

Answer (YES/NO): YES